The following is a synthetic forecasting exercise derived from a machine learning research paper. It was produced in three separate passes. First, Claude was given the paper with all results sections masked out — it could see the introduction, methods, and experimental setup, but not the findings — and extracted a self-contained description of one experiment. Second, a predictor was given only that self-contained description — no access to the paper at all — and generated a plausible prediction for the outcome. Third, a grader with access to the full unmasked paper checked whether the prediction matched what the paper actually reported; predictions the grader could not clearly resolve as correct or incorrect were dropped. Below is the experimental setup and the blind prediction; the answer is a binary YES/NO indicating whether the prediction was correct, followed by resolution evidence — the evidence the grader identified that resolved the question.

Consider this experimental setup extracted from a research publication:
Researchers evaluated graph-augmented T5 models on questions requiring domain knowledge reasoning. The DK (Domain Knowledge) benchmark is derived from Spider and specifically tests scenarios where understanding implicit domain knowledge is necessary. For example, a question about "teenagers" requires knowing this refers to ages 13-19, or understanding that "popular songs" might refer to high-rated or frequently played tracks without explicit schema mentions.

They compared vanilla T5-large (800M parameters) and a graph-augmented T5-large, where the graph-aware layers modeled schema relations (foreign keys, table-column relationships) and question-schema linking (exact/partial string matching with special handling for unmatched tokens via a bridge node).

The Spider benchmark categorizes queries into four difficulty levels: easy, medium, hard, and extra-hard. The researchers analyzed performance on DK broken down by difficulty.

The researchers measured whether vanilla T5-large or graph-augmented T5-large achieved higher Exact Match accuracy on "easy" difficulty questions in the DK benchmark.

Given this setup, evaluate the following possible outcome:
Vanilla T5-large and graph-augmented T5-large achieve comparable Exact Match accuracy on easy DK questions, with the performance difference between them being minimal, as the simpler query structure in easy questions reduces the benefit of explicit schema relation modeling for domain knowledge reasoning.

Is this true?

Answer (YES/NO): YES